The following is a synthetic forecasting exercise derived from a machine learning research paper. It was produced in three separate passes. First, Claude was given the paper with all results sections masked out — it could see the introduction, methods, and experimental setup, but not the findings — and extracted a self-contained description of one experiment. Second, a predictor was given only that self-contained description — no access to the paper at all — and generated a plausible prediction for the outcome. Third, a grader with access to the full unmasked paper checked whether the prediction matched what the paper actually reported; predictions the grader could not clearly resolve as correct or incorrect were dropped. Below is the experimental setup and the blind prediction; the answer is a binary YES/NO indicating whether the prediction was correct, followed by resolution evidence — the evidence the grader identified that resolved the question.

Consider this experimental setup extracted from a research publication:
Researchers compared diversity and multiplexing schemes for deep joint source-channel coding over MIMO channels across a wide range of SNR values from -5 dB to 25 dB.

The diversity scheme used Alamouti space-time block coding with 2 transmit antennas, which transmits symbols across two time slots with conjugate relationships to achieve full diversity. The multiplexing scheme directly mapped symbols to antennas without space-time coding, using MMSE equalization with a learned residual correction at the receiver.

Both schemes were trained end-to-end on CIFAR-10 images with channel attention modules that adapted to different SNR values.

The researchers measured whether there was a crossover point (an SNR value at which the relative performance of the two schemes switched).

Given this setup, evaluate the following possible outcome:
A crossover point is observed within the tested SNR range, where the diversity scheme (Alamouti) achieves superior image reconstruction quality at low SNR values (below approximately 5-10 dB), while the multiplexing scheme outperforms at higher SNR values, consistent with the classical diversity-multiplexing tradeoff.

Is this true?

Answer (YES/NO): NO